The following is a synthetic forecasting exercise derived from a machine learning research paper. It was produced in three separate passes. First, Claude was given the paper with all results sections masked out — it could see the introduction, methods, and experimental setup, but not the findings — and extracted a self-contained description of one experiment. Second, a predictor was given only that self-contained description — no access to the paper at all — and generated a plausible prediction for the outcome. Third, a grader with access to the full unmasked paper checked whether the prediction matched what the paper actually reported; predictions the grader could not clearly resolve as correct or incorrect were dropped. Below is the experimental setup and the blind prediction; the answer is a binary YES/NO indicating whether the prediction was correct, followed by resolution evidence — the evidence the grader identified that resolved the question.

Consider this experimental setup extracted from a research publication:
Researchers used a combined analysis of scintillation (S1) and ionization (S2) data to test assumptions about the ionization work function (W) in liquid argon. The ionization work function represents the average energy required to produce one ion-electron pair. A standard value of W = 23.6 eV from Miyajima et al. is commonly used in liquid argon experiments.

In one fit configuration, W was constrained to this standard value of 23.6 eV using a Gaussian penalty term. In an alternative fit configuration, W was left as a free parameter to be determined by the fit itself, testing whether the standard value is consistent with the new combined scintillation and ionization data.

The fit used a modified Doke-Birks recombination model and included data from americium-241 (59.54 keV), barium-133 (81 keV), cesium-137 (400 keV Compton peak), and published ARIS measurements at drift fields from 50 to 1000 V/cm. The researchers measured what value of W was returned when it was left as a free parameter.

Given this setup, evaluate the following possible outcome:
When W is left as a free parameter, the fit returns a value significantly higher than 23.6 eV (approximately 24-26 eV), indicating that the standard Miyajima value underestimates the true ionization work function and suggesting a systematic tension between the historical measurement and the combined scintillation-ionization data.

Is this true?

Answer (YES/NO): NO